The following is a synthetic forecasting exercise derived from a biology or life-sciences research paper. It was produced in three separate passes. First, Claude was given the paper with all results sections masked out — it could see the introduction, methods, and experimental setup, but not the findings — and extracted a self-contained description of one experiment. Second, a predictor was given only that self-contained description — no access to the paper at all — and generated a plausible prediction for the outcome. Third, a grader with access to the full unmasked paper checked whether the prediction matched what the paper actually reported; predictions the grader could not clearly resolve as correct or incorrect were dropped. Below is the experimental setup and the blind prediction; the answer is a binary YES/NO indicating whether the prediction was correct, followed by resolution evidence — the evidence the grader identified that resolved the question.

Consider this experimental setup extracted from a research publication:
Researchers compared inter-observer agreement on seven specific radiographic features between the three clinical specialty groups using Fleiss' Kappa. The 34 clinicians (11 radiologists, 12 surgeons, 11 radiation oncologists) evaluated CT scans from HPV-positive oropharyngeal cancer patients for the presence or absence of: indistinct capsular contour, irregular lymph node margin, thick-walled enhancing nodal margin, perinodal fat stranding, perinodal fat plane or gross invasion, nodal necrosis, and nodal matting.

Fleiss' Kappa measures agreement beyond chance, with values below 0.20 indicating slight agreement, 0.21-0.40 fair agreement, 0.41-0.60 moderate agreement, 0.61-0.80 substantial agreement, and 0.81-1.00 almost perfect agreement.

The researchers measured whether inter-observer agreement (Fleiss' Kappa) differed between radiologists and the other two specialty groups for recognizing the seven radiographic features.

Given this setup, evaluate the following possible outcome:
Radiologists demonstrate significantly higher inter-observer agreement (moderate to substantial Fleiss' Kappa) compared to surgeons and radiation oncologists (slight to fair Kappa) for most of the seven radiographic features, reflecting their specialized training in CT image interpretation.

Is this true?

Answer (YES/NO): NO